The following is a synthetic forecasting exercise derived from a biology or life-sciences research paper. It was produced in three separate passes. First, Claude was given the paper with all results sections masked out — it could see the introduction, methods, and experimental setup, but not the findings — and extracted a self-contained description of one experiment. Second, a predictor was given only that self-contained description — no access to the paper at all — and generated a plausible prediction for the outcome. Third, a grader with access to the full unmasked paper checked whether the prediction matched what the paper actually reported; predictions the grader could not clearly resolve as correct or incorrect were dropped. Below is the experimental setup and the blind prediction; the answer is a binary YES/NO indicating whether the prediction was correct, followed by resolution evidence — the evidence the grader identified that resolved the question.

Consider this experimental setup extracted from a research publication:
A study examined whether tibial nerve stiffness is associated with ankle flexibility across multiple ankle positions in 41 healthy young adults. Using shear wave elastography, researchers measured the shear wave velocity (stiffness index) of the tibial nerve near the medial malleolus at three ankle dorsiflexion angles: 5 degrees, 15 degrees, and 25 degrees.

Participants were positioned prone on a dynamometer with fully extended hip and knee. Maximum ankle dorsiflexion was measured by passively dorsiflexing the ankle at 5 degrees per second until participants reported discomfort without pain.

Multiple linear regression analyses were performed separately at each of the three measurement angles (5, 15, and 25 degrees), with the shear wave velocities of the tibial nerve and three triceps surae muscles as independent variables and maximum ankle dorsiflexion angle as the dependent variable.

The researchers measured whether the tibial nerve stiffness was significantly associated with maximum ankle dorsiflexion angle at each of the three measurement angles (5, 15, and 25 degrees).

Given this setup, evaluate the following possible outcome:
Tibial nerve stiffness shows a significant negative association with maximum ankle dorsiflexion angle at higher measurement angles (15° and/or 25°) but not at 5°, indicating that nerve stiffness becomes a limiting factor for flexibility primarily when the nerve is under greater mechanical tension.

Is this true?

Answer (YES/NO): NO